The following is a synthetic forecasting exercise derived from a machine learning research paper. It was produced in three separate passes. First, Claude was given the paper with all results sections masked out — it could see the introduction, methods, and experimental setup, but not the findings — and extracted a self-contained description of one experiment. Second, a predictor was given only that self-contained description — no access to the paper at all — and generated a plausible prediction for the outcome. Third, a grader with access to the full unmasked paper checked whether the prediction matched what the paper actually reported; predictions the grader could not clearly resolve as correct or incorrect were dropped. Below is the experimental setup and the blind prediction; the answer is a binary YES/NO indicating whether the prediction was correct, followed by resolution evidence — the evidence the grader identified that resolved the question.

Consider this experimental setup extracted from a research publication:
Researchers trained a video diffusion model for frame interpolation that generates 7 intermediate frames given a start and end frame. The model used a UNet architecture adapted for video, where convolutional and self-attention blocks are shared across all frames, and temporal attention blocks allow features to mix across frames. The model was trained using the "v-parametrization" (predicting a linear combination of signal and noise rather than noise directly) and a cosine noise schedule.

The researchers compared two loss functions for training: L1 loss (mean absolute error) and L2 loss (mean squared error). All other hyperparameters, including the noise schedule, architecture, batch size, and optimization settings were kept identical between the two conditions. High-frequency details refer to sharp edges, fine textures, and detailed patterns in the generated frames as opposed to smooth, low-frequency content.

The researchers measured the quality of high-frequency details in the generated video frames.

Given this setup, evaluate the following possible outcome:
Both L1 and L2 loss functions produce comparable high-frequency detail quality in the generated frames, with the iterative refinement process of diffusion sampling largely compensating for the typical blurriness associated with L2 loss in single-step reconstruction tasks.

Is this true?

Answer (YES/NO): NO